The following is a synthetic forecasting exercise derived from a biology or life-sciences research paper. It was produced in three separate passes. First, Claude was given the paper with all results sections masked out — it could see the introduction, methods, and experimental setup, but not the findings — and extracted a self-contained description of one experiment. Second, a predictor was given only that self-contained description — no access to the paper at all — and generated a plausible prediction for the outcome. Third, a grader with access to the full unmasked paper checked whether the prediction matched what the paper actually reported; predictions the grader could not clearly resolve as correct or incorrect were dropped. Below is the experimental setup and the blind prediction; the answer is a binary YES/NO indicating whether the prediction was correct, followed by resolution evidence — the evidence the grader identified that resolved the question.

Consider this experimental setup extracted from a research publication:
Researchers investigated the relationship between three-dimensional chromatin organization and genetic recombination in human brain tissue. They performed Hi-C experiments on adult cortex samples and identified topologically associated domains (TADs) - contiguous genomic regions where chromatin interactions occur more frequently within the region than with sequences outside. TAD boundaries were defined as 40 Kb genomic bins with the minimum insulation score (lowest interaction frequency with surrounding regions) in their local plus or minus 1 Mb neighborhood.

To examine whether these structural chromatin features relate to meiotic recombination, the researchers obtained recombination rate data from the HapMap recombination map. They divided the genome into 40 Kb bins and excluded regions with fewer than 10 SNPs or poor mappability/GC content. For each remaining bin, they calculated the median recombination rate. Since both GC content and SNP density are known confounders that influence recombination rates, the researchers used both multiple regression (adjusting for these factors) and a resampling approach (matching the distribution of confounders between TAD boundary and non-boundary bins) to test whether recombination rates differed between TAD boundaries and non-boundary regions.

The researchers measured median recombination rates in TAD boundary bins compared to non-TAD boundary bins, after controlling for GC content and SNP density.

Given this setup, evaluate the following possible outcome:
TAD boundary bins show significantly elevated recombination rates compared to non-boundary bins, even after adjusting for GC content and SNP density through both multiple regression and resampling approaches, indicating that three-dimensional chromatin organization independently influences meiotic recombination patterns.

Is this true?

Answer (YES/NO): NO